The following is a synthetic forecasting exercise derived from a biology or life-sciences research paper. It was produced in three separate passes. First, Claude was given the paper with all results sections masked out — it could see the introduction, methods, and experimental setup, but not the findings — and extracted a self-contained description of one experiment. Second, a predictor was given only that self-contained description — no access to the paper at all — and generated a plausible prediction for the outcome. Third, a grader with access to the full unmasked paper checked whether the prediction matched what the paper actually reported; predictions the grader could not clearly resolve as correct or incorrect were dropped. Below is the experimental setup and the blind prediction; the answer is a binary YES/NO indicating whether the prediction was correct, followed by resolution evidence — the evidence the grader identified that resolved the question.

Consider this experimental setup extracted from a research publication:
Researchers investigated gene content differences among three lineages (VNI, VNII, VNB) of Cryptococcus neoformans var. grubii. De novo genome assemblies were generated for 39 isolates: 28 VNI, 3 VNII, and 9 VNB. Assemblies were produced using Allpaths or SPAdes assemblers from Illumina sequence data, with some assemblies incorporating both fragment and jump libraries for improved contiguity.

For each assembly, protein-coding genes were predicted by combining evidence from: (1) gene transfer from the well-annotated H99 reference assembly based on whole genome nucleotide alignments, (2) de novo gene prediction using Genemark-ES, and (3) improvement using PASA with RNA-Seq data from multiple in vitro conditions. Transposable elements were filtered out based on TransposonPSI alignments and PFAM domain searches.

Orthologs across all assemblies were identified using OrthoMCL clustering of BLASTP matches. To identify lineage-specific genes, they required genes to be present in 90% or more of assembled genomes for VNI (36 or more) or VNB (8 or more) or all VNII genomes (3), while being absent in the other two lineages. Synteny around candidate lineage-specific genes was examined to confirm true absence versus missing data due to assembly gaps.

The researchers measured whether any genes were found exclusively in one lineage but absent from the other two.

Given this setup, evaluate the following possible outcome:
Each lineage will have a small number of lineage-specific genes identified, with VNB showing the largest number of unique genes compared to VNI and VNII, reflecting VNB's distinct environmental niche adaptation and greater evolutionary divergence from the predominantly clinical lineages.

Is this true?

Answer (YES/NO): NO